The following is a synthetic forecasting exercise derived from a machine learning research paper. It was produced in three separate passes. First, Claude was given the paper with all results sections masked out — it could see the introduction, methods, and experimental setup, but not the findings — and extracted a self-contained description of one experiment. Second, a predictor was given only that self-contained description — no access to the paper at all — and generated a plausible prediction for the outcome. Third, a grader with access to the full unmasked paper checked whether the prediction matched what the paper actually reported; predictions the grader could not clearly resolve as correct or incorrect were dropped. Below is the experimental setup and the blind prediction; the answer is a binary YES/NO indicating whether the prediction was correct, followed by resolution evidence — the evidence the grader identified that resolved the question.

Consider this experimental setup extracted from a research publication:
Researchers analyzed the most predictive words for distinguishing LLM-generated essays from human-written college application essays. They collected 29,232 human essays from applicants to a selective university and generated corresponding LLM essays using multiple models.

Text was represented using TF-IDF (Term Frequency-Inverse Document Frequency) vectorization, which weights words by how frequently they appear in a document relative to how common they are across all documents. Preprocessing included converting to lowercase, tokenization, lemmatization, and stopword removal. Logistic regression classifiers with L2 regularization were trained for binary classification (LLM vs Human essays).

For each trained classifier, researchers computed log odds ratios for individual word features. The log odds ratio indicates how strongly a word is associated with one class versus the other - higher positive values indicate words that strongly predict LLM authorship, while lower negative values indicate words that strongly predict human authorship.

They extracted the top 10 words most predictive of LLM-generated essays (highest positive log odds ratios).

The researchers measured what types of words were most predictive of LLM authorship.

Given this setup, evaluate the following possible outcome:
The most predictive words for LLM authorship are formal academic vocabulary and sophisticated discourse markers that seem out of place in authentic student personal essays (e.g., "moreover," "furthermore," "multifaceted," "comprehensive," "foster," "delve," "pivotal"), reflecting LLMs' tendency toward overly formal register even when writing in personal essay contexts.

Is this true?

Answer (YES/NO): NO